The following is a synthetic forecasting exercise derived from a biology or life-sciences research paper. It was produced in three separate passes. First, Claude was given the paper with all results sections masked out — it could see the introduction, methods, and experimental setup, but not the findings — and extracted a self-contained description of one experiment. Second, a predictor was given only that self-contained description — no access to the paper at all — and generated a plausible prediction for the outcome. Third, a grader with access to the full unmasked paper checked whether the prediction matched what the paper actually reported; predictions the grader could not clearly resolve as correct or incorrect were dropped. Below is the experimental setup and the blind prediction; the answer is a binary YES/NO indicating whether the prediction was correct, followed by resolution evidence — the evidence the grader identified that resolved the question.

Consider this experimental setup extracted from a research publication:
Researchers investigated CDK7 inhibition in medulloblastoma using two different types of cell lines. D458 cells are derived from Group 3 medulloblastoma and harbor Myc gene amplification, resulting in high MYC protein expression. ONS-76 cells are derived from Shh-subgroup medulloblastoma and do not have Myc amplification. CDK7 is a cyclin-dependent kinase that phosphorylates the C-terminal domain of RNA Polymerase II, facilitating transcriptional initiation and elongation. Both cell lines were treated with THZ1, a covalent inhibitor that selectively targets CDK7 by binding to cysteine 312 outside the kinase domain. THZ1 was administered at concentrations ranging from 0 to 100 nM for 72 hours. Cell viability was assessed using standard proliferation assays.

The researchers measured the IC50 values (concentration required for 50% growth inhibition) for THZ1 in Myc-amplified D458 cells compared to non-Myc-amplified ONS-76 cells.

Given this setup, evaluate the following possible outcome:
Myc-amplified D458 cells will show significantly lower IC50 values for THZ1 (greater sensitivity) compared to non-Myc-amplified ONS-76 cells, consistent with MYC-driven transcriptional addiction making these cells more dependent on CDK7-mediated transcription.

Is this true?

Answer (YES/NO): YES